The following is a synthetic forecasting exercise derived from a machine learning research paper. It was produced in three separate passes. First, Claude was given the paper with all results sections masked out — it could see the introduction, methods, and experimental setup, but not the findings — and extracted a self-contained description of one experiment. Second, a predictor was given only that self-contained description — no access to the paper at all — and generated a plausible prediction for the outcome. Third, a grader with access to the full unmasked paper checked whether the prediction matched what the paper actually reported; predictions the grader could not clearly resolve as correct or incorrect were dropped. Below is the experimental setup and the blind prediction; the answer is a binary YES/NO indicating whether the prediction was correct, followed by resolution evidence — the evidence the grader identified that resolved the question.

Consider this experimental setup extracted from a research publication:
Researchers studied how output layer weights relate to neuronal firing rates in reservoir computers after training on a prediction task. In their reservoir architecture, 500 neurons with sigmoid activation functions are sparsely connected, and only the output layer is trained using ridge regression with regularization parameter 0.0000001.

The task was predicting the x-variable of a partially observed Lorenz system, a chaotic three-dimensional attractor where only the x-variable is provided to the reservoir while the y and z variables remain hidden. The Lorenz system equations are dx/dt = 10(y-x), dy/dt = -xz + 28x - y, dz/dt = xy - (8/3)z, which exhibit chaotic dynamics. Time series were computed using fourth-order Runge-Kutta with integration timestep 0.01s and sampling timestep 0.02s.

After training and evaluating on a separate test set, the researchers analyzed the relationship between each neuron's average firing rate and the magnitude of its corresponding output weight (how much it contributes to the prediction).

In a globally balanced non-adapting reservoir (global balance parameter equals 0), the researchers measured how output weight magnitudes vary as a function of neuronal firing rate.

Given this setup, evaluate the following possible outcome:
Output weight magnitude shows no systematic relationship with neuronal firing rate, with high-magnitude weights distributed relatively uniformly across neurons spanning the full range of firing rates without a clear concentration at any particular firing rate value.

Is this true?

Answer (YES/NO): NO